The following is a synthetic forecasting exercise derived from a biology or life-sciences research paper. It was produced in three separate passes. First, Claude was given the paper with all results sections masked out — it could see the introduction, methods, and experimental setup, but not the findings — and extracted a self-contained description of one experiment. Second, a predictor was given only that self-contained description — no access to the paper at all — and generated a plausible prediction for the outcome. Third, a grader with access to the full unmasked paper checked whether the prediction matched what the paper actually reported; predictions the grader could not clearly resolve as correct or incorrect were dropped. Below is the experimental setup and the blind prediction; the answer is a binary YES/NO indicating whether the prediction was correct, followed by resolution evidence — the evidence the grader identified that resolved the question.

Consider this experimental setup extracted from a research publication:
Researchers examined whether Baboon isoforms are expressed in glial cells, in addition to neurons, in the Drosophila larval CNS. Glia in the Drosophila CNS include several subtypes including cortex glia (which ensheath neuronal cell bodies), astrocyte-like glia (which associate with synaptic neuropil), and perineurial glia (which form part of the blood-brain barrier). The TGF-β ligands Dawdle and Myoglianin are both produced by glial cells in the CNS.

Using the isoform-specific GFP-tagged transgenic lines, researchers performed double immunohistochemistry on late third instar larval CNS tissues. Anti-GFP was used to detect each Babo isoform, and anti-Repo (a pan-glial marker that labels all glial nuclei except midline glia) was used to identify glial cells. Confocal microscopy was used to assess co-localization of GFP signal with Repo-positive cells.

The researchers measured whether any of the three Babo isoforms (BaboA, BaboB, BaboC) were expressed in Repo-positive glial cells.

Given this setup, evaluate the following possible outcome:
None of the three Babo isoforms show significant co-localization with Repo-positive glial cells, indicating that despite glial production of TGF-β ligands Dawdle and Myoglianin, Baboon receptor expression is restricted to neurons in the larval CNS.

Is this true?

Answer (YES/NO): NO